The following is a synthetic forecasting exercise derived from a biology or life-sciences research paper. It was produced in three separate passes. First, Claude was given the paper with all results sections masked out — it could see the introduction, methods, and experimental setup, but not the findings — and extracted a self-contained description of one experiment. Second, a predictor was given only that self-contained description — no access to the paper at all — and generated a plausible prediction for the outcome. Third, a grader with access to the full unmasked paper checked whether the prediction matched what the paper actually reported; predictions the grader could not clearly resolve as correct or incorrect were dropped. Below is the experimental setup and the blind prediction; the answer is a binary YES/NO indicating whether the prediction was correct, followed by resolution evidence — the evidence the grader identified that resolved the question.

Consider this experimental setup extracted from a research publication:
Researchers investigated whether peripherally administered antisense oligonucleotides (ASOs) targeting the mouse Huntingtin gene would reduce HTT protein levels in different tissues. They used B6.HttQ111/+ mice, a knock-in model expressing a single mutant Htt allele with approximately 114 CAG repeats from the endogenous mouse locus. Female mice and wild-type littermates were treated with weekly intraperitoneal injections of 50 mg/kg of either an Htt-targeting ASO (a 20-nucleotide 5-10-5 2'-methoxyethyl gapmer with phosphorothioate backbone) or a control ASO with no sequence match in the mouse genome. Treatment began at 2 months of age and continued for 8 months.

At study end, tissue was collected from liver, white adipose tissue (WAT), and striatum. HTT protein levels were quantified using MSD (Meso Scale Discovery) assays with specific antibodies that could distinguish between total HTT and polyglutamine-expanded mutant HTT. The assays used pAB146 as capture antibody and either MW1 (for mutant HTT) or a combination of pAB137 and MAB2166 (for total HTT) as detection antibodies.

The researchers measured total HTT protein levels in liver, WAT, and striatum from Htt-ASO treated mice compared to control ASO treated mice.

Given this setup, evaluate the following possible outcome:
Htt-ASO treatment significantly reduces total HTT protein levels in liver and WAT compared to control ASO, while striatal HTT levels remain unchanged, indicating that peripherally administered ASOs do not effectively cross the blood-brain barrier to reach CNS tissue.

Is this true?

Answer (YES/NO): YES